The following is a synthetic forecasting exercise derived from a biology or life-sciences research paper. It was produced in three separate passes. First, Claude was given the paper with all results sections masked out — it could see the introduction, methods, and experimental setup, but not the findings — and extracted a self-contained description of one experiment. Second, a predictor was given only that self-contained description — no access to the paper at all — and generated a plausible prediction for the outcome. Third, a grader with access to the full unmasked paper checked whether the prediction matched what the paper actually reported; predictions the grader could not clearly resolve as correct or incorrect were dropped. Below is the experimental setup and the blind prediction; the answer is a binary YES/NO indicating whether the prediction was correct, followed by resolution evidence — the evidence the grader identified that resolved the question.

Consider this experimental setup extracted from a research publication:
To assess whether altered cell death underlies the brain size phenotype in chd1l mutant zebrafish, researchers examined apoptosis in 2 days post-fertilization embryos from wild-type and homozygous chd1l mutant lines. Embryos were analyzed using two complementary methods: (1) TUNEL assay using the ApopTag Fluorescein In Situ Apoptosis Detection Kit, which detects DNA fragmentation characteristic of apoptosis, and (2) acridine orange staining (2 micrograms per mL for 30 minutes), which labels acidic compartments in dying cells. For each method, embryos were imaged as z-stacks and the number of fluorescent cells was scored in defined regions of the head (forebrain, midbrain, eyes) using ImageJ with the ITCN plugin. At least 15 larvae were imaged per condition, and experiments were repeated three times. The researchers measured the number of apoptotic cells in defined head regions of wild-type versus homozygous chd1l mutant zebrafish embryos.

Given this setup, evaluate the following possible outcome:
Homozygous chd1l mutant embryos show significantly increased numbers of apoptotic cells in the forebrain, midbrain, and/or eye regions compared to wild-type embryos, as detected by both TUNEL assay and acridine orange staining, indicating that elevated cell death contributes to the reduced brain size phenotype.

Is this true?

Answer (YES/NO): YES